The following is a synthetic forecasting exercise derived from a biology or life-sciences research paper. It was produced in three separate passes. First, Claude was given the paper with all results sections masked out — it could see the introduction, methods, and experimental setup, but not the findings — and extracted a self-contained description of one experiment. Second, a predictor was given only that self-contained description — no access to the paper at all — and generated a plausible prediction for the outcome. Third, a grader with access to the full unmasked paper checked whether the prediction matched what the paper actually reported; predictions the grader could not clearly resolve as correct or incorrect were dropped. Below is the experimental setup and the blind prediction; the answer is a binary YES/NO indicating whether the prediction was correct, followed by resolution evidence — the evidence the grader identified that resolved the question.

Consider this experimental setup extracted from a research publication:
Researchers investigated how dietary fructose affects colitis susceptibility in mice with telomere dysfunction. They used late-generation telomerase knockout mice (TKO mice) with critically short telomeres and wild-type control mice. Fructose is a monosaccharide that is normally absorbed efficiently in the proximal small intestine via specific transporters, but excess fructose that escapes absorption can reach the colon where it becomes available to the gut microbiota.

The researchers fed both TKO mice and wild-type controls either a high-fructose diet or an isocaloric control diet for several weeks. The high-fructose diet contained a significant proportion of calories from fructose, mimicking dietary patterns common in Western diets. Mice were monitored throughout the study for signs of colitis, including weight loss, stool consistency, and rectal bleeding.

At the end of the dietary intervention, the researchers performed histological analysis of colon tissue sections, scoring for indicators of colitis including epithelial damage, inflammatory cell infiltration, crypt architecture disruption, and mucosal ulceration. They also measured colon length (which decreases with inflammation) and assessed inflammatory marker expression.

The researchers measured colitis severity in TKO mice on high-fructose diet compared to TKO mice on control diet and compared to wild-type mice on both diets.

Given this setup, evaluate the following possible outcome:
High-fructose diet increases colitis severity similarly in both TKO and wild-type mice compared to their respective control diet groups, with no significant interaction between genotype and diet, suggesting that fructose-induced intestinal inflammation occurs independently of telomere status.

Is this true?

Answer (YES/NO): NO